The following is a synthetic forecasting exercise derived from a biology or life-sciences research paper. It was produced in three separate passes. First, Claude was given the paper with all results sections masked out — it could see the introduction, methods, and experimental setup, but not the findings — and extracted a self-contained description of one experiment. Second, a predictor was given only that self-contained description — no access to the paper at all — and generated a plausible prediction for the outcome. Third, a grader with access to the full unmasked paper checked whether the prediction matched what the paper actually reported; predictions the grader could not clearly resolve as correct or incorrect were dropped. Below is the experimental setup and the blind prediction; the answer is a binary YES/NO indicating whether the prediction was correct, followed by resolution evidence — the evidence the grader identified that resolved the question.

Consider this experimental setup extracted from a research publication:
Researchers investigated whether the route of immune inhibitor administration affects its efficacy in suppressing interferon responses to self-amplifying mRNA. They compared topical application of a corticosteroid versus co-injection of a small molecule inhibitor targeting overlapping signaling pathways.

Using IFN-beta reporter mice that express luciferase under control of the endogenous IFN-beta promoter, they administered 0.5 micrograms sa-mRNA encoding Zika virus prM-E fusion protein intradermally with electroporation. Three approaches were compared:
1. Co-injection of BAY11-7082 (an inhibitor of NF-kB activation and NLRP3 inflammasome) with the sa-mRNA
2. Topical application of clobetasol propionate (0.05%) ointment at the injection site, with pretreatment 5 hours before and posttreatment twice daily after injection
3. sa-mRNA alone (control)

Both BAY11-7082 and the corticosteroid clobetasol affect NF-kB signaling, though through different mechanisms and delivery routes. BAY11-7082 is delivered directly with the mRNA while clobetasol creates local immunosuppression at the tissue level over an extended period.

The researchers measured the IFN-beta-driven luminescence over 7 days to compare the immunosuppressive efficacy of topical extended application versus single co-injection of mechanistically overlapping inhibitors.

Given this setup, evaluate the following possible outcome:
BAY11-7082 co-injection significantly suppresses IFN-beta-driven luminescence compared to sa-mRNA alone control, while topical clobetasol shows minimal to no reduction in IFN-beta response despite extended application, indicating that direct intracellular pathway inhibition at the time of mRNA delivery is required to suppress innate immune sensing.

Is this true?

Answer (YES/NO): NO